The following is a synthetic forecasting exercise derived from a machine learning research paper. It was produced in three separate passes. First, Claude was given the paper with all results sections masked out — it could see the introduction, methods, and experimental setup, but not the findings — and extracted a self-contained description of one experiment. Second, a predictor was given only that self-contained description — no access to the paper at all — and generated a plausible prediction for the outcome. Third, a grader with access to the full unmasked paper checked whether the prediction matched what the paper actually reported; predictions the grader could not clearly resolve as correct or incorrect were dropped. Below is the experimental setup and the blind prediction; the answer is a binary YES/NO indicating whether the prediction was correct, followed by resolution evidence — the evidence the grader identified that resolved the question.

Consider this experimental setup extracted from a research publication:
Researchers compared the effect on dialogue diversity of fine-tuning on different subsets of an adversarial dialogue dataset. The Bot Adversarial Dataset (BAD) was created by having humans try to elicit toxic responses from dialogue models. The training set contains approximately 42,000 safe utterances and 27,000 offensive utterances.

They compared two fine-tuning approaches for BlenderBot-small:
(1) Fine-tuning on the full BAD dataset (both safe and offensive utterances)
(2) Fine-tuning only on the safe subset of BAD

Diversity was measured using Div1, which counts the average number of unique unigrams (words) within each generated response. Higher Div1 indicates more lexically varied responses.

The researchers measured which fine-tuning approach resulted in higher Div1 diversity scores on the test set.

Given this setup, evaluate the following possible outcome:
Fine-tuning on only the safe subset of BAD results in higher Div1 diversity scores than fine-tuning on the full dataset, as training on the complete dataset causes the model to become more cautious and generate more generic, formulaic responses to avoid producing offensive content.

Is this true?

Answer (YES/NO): NO